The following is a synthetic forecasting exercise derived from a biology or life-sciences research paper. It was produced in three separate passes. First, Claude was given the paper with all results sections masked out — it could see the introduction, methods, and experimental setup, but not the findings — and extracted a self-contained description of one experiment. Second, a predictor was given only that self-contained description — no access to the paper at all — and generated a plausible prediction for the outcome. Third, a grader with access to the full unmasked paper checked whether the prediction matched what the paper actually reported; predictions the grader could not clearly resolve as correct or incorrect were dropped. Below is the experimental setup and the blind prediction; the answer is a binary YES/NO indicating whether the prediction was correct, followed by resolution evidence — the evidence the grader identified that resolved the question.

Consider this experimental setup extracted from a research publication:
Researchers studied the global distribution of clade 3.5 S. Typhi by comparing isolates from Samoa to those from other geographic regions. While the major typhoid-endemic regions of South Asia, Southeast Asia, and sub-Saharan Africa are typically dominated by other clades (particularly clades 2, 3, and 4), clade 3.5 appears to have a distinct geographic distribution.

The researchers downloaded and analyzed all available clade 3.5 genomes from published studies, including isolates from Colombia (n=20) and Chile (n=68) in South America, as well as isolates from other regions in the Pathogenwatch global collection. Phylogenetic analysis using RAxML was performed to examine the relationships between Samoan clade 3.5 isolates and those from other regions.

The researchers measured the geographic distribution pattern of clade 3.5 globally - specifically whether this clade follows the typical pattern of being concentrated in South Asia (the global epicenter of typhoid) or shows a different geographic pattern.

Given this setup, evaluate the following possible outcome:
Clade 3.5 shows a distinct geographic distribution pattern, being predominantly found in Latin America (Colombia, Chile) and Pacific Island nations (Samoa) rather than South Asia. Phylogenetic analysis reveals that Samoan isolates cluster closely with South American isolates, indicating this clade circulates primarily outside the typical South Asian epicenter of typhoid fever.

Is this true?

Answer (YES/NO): NO